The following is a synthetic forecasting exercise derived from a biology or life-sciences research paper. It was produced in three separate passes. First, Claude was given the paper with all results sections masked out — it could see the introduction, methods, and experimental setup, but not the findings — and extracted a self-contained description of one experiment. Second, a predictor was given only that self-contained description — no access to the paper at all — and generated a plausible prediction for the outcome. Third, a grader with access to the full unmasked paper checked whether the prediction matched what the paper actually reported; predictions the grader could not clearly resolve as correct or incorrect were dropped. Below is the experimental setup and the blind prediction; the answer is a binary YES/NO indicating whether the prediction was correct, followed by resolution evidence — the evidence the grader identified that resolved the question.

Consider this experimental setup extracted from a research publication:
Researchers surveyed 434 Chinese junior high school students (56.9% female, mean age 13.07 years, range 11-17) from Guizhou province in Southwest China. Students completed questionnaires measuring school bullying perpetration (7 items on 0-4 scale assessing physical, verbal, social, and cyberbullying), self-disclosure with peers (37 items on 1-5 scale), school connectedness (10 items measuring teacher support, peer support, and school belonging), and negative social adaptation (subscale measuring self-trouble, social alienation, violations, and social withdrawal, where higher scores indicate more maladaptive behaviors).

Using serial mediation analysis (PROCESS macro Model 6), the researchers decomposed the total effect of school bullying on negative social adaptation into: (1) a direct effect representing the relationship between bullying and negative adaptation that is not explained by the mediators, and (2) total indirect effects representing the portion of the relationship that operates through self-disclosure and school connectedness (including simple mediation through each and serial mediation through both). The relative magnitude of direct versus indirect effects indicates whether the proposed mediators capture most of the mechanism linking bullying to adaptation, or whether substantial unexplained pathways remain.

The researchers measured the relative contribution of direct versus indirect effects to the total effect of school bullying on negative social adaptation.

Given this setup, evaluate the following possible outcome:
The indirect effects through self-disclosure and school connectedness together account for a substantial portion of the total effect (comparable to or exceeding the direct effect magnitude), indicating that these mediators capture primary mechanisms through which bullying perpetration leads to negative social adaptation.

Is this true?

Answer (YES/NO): YES